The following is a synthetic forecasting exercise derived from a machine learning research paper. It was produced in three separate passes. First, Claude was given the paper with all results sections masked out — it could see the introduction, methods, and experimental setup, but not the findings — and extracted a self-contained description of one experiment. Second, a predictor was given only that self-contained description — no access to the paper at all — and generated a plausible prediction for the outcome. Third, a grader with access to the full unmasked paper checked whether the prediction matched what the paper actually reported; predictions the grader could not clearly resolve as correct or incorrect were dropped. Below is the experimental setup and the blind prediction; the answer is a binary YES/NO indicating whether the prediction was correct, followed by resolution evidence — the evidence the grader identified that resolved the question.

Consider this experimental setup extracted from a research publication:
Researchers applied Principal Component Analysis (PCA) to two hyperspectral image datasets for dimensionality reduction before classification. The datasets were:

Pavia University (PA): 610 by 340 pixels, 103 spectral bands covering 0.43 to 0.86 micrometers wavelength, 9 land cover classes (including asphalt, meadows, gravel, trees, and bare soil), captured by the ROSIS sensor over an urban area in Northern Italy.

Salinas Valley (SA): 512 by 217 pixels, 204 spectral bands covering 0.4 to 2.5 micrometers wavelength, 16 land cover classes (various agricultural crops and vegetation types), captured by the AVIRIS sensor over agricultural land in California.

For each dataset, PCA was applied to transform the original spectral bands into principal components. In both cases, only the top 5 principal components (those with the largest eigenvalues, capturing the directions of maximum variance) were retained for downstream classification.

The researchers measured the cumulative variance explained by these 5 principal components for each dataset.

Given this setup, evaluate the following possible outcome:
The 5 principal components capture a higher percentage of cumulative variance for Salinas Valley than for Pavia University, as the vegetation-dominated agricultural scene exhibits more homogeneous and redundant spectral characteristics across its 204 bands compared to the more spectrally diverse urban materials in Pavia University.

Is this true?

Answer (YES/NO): NO